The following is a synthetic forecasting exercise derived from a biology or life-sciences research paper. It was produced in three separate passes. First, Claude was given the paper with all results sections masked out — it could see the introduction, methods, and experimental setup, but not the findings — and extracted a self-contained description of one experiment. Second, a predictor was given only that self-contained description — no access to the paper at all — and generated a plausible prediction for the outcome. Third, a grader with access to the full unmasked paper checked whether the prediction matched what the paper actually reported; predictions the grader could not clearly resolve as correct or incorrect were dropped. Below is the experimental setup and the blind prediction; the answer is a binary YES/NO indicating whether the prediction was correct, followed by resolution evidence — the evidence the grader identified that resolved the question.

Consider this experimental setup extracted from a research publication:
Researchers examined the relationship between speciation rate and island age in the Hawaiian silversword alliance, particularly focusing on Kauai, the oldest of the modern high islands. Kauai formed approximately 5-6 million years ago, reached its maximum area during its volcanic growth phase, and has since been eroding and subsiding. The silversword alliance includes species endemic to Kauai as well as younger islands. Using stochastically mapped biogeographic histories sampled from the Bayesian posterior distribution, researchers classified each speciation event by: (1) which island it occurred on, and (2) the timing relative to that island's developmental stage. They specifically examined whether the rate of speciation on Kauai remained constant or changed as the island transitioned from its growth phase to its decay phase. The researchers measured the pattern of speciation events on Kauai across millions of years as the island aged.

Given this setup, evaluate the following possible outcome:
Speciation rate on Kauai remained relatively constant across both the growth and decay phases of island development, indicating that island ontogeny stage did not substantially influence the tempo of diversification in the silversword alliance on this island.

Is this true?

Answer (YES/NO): YES